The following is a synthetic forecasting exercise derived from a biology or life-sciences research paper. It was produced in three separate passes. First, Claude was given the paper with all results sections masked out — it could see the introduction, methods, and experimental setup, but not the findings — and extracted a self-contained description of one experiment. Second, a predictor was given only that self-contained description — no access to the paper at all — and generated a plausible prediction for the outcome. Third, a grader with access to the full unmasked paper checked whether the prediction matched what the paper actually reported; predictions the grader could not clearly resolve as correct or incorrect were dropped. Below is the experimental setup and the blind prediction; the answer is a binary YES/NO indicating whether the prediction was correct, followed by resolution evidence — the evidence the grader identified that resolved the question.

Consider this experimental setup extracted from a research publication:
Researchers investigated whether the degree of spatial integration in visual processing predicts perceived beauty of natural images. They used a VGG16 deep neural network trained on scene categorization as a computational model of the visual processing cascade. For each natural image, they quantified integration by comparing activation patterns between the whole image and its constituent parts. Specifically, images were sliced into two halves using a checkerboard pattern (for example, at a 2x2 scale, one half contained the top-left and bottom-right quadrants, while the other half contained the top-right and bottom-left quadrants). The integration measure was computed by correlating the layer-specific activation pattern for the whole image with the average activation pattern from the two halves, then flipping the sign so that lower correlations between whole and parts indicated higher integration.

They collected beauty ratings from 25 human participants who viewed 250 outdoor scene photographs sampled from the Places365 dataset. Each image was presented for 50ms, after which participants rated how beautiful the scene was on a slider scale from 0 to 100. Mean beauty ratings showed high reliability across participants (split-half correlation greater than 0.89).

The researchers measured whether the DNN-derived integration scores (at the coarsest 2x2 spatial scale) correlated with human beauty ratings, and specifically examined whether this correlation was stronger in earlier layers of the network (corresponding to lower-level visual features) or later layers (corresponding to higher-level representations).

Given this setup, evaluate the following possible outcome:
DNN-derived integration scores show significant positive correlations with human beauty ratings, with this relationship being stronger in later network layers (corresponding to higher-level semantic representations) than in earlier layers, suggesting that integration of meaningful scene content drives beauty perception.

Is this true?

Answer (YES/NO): YES